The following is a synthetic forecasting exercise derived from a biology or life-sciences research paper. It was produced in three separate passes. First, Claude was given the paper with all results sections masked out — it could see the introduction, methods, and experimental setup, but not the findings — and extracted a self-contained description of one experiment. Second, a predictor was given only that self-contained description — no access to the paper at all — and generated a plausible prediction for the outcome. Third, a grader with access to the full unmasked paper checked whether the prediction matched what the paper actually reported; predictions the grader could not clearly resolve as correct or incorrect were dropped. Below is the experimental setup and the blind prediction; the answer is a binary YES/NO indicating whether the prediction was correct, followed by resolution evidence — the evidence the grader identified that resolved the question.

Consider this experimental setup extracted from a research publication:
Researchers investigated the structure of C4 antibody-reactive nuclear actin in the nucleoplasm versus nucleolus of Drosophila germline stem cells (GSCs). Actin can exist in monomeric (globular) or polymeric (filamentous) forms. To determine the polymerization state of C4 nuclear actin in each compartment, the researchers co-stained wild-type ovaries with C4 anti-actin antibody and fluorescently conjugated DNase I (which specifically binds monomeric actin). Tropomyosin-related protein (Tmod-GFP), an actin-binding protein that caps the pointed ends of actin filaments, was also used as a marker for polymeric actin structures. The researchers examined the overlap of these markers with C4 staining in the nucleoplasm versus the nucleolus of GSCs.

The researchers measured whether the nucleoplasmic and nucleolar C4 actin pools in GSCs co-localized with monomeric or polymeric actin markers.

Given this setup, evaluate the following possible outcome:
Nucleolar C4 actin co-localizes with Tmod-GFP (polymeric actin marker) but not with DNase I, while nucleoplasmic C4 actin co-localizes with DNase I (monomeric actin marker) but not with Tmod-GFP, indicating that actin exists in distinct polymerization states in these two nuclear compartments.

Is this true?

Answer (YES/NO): NO